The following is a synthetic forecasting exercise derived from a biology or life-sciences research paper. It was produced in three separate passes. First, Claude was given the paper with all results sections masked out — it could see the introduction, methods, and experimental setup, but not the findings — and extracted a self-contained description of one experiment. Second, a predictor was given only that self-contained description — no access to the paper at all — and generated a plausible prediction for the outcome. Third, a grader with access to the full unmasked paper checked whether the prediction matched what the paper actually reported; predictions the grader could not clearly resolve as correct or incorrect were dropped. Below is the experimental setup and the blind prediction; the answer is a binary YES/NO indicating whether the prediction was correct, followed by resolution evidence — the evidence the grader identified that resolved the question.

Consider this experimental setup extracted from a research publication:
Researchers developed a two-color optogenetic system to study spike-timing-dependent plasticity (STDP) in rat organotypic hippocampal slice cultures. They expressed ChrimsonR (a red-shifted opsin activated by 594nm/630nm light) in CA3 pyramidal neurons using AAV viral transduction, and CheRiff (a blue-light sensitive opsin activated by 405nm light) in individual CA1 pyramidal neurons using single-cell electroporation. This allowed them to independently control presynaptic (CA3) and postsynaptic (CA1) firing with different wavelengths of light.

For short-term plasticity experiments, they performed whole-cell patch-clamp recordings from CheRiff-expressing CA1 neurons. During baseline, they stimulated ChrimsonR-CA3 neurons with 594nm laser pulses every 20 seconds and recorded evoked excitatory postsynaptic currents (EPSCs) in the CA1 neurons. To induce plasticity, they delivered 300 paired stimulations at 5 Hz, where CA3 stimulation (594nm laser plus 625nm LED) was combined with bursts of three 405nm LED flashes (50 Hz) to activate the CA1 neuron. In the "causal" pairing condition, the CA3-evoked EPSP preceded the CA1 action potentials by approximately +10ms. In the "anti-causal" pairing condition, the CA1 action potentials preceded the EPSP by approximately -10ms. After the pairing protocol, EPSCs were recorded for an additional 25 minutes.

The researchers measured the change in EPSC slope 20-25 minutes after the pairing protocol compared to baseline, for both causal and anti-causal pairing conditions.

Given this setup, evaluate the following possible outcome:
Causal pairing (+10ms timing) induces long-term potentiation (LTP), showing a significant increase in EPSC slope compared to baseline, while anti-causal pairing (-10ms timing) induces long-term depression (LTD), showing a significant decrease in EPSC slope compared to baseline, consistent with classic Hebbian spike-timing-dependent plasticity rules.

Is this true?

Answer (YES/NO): YES